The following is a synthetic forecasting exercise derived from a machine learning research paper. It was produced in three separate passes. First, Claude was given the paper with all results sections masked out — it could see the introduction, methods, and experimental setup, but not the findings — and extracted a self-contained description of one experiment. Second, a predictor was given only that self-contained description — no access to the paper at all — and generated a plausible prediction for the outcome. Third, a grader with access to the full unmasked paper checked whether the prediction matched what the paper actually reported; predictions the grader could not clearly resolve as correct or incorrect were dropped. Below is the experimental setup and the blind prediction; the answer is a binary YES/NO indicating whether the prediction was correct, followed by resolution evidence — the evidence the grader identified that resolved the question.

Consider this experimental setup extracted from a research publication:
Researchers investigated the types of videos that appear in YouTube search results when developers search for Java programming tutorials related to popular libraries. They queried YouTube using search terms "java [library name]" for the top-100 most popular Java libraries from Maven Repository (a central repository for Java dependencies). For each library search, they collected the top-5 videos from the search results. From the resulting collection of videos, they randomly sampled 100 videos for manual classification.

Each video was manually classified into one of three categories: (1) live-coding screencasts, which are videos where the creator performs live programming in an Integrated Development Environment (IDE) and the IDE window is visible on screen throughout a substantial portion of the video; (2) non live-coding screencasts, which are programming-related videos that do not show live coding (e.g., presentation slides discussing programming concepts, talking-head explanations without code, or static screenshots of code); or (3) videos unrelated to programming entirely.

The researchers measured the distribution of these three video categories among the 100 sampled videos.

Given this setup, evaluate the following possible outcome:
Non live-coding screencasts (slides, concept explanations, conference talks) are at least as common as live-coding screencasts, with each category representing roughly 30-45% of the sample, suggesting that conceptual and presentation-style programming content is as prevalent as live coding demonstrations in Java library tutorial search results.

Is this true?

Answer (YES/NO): YES